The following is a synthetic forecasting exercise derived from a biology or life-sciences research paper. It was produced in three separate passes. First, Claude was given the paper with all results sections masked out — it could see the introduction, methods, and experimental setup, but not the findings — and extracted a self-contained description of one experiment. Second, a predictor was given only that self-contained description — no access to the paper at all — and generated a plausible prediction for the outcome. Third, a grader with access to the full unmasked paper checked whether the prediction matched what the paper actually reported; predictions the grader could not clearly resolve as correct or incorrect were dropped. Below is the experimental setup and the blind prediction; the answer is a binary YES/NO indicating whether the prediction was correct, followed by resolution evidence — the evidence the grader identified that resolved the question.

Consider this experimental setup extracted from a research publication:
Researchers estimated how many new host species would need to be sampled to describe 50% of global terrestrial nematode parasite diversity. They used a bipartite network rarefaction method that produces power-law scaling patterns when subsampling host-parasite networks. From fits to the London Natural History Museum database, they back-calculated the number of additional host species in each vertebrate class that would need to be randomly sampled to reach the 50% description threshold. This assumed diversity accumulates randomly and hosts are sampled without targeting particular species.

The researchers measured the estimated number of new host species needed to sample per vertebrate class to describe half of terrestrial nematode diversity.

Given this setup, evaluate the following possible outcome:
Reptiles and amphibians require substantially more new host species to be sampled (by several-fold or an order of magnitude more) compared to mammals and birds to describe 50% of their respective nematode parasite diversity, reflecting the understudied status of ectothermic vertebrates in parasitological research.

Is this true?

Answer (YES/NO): NO